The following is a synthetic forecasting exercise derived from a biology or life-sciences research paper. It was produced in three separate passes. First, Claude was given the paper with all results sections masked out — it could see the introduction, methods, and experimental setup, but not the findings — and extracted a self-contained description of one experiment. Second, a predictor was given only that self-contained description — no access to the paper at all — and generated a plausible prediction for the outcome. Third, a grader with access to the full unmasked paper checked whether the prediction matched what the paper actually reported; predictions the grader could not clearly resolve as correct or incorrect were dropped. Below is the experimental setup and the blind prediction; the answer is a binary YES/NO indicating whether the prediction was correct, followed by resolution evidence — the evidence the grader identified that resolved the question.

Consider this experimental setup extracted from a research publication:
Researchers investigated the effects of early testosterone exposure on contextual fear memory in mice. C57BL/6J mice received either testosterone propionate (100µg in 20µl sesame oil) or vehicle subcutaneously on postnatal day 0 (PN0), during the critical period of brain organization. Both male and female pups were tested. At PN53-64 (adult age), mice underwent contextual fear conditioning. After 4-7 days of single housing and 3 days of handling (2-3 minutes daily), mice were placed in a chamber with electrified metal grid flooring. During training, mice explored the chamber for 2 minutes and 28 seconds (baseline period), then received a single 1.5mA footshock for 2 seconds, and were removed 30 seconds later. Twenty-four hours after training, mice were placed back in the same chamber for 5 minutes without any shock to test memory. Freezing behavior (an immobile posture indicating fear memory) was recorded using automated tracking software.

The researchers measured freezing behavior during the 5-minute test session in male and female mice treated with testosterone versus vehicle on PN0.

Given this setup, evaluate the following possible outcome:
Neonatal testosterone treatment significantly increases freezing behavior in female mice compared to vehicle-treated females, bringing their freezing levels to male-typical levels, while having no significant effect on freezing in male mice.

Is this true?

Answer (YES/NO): NO